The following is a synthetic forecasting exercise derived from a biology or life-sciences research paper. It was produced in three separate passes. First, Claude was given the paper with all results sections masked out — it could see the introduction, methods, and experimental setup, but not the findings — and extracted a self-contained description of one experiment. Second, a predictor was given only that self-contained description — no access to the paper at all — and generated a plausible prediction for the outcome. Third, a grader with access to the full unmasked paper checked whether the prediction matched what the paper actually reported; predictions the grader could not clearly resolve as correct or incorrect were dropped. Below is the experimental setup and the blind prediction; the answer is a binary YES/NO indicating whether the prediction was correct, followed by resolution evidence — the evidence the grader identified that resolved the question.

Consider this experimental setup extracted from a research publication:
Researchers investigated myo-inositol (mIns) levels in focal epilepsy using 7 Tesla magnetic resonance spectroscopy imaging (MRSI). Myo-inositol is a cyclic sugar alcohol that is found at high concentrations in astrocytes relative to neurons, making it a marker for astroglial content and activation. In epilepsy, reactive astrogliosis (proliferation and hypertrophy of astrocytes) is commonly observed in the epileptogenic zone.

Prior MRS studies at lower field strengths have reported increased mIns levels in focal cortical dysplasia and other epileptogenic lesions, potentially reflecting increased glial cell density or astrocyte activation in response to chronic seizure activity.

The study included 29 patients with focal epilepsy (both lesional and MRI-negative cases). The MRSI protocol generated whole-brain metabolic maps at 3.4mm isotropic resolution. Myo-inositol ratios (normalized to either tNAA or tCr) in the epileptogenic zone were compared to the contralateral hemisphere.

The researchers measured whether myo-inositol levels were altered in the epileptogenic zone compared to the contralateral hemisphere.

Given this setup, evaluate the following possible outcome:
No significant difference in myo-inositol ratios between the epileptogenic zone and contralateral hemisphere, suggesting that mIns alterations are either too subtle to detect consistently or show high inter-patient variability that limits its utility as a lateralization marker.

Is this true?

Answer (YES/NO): NO